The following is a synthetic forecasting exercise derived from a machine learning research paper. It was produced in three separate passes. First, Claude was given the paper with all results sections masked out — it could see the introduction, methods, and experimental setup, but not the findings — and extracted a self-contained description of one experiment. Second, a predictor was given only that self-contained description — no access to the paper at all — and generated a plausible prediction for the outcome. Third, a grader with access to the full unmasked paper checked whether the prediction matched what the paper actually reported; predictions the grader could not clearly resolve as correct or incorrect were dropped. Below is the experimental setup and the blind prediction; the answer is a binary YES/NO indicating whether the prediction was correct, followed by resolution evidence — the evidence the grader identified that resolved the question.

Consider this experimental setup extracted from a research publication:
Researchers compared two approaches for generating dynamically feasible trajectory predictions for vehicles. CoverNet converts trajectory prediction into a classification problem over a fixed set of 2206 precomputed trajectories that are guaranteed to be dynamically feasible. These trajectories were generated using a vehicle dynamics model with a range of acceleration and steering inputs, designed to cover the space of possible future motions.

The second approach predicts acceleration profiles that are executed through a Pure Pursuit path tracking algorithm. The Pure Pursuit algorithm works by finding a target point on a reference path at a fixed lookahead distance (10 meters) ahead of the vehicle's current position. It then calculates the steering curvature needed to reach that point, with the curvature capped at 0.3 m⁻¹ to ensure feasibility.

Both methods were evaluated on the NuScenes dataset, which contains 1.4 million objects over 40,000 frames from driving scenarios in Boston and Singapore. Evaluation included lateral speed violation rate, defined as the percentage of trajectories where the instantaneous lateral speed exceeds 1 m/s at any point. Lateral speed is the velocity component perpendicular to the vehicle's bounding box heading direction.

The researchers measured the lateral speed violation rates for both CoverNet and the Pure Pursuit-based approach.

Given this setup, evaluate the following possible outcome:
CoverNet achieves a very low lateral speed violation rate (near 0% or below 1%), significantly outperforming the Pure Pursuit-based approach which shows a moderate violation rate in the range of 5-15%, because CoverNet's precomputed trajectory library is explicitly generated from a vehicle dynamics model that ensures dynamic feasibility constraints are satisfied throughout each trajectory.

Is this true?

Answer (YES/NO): NO